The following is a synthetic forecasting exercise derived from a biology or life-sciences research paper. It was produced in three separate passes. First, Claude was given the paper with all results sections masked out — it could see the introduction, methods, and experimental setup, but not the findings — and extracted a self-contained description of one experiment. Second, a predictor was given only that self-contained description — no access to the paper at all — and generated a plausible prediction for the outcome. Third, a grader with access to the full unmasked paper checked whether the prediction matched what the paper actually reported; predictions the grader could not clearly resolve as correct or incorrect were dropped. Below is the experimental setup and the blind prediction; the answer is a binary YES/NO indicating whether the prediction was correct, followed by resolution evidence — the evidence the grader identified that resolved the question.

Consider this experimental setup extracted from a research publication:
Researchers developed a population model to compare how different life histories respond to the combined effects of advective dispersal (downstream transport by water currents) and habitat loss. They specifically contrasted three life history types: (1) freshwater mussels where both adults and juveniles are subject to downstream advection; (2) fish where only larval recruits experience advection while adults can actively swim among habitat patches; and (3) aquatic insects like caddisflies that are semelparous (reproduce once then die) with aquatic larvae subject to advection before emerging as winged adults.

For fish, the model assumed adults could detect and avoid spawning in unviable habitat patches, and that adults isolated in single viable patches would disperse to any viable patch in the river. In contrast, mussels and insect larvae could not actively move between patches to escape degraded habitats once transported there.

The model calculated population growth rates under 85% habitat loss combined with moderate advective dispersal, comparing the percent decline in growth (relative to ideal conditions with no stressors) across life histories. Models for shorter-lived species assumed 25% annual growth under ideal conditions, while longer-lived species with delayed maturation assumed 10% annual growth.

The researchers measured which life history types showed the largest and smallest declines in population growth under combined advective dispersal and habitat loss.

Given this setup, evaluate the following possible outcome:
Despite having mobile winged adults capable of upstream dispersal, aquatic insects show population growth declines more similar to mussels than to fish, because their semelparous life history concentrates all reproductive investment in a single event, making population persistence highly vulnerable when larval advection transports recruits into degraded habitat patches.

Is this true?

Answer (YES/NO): YES